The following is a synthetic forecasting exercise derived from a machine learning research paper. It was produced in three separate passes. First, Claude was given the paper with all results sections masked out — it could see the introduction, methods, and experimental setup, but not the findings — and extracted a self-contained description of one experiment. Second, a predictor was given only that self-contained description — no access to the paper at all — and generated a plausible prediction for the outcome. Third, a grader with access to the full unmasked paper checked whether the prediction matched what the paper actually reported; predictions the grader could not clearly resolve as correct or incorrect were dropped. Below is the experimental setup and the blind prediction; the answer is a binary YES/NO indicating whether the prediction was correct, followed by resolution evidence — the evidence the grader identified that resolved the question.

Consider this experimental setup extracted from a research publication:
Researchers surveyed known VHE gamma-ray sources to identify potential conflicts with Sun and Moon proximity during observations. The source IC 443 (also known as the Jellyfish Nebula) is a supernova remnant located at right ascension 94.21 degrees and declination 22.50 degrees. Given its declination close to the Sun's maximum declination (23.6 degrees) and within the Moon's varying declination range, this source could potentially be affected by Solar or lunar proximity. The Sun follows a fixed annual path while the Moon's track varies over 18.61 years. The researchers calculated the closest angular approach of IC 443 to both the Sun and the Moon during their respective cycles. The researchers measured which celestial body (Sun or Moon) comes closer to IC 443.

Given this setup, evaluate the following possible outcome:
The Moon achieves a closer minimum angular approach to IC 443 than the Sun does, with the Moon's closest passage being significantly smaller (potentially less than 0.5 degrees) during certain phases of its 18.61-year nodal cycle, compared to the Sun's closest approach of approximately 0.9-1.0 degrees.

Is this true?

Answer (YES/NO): YES